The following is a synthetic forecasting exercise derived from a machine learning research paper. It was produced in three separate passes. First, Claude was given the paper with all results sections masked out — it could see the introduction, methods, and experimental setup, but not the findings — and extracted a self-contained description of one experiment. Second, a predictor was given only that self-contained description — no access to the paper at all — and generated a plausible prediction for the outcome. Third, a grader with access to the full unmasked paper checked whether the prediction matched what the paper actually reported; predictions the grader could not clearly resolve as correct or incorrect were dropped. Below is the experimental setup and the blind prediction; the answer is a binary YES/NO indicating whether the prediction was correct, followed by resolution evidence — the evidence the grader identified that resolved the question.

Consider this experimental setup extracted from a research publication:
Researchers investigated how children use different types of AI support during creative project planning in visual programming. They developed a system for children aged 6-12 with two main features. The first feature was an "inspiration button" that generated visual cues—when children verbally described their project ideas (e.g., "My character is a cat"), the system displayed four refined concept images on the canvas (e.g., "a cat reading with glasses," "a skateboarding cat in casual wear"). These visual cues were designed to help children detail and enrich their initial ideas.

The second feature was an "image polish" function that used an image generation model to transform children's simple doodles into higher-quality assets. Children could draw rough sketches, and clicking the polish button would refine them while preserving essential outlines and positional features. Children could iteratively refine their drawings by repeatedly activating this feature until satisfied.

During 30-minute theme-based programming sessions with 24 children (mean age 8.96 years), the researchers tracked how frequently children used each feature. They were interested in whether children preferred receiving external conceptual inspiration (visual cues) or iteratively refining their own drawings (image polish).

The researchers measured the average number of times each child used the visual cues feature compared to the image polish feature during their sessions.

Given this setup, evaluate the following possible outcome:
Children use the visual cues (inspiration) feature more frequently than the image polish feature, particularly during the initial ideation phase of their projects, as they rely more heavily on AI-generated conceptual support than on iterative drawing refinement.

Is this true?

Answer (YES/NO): NO